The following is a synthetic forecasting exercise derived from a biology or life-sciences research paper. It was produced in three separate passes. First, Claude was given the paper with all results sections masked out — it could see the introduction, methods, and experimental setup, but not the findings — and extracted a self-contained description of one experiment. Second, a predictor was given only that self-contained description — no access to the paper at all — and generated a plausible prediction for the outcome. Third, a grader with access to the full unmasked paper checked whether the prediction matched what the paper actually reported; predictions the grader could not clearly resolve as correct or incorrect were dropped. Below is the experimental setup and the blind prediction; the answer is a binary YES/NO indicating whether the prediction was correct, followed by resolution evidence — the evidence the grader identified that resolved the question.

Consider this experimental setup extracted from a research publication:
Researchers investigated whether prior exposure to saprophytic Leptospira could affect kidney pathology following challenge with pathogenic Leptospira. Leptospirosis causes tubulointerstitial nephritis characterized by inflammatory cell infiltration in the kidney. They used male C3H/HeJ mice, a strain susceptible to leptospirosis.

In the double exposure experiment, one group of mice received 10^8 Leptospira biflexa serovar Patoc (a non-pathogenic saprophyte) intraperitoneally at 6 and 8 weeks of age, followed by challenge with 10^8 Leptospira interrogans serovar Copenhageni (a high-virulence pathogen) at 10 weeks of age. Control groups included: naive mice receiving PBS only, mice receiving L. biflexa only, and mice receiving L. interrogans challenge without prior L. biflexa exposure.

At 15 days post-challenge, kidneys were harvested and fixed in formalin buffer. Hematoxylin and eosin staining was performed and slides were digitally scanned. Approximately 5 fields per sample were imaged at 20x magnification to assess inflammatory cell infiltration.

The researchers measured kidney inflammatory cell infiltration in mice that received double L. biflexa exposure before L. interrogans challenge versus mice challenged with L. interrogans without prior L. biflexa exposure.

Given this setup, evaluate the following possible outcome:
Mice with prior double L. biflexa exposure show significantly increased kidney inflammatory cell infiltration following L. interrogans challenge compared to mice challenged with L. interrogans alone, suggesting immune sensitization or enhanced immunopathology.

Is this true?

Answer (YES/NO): NO